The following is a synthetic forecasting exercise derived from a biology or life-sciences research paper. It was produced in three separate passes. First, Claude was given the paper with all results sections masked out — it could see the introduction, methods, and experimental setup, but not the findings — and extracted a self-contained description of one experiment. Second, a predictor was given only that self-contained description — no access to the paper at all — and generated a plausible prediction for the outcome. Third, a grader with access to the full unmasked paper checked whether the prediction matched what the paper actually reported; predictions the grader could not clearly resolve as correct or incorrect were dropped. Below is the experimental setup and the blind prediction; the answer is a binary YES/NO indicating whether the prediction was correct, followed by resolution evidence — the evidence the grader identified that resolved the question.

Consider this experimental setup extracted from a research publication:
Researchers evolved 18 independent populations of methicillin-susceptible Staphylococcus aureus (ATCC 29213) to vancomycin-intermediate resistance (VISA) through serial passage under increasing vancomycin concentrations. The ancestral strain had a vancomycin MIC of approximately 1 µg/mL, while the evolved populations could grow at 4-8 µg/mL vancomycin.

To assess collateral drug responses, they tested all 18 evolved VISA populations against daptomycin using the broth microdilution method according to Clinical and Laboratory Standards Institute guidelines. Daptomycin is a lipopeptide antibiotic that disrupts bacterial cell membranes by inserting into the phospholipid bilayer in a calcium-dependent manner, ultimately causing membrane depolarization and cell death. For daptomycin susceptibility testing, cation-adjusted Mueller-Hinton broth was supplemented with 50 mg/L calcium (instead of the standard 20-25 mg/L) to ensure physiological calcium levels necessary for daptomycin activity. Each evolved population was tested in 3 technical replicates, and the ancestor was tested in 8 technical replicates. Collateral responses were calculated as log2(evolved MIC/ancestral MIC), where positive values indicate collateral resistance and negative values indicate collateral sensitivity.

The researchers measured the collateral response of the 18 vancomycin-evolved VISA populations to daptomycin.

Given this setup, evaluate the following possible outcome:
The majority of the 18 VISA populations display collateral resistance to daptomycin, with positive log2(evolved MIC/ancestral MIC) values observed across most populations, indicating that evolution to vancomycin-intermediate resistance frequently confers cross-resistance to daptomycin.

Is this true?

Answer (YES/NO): YES